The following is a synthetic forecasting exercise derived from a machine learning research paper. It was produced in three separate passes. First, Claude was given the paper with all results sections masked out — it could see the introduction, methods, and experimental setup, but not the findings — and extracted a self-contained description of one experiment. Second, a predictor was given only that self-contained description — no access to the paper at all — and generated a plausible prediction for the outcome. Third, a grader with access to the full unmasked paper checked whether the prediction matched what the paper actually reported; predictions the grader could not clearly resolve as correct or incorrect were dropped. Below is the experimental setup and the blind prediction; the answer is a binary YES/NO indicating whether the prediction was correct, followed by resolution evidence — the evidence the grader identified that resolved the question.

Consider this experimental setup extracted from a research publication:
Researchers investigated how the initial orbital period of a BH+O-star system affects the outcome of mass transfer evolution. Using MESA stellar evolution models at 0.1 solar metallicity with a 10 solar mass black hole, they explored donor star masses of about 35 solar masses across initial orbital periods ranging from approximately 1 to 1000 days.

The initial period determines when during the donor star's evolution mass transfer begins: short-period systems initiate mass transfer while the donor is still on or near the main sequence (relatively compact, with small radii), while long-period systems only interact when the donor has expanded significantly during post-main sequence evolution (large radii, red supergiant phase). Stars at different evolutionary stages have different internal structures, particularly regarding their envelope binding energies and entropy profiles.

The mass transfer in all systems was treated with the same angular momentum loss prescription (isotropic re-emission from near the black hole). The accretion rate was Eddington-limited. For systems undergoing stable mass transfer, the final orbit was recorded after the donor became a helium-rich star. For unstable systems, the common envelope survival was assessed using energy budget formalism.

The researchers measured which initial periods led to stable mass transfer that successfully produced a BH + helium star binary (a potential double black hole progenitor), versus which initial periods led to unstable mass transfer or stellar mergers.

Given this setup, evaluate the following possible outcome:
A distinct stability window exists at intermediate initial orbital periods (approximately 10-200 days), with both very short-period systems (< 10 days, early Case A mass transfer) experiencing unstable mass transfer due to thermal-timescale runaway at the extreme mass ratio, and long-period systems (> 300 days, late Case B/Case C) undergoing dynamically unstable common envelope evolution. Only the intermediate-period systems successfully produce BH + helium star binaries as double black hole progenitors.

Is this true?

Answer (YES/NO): NO